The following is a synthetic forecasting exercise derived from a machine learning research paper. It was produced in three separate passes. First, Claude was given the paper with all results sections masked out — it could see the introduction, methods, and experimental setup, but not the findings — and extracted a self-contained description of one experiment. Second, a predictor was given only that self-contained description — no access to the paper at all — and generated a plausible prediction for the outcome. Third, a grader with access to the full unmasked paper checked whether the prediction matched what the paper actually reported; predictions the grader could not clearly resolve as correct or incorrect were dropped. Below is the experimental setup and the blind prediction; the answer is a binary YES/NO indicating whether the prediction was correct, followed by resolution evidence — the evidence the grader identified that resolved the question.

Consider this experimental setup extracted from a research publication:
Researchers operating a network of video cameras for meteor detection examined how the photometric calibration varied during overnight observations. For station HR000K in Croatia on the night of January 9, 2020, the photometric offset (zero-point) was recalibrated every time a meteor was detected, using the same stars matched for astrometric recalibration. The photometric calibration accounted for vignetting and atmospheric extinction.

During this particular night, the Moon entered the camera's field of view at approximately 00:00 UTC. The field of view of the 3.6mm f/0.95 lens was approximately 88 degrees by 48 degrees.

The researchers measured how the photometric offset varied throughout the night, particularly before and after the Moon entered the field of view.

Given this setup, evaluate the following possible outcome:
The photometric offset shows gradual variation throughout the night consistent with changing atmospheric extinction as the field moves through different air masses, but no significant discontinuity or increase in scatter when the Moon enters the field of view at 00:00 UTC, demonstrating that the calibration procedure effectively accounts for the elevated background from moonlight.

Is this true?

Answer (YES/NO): NO